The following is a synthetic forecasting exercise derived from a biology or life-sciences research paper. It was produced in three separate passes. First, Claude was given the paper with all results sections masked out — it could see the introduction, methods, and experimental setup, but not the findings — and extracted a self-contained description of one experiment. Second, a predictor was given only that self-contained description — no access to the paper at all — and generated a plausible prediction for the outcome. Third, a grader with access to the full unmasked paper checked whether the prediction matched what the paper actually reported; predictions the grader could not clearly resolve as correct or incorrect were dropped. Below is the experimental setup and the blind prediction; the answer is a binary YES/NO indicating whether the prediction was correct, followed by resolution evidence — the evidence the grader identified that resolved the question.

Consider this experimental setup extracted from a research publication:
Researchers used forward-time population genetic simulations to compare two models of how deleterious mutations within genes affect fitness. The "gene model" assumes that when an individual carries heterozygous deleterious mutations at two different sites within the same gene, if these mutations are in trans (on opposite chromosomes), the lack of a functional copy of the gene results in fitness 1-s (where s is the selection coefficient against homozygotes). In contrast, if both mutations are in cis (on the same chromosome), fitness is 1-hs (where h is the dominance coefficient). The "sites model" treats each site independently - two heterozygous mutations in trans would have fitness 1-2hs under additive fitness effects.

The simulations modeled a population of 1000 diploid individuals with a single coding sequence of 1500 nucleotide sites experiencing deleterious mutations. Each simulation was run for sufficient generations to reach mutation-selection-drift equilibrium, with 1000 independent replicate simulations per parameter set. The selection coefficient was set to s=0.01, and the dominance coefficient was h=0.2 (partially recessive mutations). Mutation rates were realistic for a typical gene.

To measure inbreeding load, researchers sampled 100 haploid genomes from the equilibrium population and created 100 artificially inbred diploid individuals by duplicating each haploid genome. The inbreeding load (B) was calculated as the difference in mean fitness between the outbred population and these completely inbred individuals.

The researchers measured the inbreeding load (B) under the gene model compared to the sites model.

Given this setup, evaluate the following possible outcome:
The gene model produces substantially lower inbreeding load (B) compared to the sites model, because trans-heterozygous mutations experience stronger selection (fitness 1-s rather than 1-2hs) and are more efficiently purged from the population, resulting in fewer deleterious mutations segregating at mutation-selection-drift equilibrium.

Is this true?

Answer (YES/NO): YES